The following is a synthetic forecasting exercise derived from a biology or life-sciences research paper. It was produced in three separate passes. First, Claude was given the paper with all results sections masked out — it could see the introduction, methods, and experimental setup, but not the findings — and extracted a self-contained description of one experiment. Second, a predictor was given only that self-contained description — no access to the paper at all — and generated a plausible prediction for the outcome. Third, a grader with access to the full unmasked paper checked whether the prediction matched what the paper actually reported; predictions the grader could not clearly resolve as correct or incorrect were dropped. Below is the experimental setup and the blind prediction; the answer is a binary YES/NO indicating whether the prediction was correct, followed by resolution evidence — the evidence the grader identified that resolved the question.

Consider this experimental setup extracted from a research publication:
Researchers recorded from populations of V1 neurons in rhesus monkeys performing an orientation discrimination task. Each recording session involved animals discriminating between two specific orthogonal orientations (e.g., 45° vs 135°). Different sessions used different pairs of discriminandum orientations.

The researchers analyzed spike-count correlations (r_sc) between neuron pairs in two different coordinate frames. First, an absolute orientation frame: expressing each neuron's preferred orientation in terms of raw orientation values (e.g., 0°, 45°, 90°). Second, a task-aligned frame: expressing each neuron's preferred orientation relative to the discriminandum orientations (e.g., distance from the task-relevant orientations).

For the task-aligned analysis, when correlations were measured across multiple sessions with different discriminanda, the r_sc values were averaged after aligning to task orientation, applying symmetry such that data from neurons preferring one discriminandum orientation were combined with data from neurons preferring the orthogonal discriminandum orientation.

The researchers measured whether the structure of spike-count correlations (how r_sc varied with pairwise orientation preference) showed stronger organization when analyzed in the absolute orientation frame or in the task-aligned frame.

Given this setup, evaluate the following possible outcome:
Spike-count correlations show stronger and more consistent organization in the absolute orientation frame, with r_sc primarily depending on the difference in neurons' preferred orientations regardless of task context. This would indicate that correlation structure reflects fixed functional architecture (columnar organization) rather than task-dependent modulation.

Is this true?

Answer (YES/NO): NO